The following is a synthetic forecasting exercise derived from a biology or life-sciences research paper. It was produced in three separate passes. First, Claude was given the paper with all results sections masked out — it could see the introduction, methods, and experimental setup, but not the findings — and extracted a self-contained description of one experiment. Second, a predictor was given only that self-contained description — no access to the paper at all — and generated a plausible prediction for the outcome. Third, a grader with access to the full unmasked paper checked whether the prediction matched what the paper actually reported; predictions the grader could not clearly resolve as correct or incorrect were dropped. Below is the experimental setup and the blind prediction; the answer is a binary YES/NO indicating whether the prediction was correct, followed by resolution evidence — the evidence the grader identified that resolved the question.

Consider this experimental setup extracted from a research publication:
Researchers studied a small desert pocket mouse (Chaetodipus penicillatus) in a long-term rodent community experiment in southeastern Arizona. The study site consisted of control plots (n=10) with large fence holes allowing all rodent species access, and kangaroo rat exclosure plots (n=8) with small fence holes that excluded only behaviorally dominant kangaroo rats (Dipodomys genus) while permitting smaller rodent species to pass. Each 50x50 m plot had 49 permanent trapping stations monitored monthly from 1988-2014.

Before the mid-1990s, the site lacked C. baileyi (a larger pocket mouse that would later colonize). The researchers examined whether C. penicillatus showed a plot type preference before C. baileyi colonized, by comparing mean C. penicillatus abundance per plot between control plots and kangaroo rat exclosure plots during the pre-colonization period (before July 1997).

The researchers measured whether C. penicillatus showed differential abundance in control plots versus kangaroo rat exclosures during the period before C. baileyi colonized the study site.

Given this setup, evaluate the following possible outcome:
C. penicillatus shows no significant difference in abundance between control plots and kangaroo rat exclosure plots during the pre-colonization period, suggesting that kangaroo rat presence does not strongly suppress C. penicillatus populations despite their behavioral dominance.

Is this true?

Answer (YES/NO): NO